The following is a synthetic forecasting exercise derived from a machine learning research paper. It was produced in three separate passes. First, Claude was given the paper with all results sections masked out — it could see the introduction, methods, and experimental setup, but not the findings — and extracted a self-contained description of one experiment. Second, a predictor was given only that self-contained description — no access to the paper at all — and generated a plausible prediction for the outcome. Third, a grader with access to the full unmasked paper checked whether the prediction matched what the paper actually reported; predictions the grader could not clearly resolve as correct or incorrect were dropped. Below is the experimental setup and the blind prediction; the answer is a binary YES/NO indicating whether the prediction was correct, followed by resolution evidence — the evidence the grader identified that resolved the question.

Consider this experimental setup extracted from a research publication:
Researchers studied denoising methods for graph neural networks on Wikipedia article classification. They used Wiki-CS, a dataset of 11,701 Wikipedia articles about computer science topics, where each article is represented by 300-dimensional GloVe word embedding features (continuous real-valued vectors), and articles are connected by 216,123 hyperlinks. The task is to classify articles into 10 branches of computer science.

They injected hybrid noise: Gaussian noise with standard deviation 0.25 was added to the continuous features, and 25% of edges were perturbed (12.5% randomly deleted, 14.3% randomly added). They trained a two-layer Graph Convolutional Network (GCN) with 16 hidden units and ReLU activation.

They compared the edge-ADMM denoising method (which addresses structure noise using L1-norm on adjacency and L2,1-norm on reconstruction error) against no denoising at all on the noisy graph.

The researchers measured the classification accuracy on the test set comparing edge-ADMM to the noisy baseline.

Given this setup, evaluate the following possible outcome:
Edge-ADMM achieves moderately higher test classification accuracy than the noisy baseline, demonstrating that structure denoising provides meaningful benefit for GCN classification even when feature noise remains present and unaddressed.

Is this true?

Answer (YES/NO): NO